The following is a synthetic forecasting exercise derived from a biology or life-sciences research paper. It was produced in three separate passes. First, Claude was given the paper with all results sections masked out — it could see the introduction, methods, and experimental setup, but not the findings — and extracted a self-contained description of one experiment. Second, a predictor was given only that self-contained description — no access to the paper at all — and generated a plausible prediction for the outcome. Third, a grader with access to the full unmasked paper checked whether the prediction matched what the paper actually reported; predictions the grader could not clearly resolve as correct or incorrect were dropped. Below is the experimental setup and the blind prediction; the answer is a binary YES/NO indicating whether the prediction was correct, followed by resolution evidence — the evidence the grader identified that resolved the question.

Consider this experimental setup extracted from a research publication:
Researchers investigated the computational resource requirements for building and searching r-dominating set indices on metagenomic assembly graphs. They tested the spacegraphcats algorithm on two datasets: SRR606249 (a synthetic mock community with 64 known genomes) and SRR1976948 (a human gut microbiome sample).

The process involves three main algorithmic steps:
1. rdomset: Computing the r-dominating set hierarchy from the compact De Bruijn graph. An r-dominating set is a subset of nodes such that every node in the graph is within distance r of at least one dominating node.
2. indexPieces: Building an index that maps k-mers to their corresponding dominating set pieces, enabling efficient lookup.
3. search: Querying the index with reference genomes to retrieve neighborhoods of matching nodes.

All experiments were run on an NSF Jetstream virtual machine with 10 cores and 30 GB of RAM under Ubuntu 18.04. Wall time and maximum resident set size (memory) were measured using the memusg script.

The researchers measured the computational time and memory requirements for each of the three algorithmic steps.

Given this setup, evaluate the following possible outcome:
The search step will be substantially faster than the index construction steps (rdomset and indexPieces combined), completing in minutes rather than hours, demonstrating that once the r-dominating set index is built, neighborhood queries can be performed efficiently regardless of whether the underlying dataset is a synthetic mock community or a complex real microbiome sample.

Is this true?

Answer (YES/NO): YES